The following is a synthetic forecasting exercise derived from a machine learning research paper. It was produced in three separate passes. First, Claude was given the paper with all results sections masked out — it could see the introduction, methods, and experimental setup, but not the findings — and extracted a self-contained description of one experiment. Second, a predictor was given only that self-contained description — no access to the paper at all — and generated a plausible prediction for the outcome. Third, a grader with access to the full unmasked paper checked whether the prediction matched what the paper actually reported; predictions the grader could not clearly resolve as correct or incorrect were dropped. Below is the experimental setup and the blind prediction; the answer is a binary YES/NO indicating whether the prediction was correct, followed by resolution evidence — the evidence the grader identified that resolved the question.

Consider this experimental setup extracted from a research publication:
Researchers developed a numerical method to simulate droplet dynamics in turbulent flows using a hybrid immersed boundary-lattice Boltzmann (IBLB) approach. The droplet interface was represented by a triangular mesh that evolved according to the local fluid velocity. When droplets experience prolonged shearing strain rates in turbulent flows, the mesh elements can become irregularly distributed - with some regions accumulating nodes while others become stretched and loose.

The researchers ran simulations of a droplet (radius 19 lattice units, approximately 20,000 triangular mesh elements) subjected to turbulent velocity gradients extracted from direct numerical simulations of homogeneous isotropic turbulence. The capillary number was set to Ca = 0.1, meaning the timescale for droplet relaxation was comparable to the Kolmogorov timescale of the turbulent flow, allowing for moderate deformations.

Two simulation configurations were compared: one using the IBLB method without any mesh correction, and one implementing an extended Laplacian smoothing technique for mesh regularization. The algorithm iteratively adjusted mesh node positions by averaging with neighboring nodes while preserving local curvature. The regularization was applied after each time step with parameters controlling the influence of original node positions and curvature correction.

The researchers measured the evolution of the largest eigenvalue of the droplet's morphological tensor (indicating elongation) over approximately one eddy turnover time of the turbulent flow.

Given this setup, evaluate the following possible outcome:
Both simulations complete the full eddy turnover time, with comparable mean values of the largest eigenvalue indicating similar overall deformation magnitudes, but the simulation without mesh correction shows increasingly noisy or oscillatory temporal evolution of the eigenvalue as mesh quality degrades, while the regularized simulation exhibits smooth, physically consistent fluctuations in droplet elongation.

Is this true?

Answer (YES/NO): NO